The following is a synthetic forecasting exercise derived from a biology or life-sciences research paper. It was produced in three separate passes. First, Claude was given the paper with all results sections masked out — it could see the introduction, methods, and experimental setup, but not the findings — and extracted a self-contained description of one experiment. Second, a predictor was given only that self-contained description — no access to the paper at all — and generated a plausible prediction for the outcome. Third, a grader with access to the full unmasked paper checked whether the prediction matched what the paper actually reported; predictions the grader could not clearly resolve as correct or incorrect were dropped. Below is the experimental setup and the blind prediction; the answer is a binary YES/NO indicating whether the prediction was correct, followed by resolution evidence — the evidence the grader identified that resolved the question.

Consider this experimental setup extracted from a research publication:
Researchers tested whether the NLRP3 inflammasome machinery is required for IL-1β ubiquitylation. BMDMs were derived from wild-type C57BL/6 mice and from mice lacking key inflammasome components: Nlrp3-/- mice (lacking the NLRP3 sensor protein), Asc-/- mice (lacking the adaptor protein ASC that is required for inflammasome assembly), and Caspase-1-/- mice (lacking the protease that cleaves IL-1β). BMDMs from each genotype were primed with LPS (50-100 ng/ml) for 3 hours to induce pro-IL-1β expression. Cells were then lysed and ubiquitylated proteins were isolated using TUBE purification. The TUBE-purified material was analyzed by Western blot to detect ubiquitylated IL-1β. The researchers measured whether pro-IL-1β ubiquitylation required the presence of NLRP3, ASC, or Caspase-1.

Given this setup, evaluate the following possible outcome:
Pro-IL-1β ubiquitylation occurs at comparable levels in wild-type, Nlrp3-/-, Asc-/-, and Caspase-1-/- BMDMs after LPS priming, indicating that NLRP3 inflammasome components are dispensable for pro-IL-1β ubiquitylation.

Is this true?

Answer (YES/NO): YES